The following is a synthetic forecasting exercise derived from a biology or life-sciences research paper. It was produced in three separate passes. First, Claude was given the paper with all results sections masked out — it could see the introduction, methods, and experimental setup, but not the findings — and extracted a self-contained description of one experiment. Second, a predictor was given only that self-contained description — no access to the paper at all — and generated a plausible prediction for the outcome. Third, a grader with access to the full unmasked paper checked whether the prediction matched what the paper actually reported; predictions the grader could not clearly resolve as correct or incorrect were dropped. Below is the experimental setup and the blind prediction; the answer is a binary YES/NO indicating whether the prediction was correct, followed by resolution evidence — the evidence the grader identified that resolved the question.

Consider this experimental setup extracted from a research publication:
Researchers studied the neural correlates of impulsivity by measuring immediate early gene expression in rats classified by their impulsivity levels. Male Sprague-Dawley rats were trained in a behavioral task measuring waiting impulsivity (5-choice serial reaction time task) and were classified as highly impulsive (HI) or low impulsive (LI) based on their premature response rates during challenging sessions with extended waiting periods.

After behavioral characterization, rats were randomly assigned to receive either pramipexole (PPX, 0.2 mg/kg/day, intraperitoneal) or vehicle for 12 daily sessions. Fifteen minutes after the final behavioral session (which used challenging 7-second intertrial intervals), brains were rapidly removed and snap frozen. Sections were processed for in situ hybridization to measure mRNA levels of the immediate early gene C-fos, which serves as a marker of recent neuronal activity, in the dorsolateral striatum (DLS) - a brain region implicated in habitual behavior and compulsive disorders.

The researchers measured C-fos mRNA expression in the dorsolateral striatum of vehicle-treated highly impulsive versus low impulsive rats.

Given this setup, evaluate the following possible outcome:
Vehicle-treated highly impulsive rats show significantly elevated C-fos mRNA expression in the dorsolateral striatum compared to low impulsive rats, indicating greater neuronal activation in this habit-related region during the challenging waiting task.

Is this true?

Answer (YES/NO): NO